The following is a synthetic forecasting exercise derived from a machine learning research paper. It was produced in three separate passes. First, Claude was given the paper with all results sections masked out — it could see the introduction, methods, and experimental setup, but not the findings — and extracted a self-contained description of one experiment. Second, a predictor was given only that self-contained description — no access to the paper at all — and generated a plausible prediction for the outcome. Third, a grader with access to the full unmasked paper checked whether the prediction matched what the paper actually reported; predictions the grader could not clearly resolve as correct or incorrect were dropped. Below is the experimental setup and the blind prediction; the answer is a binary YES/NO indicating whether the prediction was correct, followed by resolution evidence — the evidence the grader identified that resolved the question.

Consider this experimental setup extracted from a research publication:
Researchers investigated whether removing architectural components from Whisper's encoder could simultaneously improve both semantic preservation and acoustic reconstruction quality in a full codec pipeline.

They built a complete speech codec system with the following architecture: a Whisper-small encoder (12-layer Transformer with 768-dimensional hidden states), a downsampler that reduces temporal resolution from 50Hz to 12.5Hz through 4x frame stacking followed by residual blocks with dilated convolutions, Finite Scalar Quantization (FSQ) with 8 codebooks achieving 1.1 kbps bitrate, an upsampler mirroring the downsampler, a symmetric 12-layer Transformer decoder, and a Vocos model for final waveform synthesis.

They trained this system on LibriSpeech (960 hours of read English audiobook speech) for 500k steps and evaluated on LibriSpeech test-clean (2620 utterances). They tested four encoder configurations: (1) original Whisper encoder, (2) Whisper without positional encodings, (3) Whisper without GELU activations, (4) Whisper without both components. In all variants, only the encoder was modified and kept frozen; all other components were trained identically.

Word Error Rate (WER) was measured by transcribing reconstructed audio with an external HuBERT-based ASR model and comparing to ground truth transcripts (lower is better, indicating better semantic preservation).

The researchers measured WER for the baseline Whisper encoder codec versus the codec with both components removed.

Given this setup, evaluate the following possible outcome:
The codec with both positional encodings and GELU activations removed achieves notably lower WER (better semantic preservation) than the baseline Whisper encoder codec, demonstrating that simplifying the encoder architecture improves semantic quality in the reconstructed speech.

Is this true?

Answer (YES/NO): YES